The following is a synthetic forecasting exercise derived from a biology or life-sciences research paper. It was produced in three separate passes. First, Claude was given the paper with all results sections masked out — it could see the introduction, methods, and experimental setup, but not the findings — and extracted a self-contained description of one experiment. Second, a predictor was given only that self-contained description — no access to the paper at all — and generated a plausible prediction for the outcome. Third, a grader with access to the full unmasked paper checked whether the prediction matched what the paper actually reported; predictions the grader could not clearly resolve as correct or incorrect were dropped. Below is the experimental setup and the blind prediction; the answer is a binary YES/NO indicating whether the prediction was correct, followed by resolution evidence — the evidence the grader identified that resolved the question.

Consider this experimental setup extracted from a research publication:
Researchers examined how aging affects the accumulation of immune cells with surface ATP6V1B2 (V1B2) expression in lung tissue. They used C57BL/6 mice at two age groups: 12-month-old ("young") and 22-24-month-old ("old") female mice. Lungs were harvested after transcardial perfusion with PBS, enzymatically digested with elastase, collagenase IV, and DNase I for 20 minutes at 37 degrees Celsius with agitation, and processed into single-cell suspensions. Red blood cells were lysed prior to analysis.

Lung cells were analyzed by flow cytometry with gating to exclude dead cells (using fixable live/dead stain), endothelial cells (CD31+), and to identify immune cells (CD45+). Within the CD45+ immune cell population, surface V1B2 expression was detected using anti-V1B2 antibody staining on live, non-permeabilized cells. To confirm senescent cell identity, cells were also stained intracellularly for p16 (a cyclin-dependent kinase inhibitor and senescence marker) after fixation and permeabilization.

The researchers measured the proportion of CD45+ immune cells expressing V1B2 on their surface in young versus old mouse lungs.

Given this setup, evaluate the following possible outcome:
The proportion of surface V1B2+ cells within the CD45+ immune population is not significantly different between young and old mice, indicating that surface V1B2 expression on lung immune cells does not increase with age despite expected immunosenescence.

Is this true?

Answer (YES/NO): NO